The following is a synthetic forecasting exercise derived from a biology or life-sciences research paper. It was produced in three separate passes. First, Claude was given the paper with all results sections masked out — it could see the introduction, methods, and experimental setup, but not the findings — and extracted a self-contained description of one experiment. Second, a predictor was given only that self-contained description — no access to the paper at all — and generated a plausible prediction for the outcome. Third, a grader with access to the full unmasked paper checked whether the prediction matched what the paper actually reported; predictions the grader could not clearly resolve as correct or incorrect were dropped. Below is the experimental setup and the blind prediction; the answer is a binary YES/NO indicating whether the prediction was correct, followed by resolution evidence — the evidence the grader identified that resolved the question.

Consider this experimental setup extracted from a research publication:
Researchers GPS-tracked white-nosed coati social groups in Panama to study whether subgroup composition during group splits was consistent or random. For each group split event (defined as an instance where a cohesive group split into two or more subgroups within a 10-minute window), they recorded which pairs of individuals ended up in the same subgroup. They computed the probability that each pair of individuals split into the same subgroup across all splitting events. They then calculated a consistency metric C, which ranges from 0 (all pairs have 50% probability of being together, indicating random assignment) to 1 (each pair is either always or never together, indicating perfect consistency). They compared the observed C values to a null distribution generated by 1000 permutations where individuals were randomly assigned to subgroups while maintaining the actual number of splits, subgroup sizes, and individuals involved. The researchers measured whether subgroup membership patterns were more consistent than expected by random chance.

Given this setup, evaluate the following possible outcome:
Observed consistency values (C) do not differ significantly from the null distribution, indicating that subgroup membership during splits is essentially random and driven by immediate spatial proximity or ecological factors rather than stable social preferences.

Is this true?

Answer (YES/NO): NO